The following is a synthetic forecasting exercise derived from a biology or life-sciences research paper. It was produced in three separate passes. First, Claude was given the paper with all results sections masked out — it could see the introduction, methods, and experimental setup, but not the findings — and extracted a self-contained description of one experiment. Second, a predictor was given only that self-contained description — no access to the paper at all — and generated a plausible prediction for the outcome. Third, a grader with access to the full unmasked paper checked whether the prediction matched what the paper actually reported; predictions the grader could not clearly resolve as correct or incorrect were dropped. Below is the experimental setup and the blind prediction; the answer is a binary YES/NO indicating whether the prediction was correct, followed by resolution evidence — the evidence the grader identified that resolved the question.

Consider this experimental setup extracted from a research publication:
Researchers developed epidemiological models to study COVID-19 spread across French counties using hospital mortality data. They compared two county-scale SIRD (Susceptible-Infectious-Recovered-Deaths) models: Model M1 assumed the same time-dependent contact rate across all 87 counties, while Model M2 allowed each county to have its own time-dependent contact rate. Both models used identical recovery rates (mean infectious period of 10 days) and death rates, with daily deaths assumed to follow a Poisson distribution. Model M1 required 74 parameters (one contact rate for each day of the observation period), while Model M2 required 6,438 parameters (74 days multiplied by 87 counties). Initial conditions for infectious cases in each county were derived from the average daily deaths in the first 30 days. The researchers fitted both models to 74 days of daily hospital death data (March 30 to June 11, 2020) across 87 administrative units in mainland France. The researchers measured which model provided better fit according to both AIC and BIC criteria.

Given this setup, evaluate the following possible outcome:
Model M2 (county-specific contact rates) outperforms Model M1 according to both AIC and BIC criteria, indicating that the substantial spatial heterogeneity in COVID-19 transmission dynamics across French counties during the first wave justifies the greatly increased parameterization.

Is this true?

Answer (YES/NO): NO